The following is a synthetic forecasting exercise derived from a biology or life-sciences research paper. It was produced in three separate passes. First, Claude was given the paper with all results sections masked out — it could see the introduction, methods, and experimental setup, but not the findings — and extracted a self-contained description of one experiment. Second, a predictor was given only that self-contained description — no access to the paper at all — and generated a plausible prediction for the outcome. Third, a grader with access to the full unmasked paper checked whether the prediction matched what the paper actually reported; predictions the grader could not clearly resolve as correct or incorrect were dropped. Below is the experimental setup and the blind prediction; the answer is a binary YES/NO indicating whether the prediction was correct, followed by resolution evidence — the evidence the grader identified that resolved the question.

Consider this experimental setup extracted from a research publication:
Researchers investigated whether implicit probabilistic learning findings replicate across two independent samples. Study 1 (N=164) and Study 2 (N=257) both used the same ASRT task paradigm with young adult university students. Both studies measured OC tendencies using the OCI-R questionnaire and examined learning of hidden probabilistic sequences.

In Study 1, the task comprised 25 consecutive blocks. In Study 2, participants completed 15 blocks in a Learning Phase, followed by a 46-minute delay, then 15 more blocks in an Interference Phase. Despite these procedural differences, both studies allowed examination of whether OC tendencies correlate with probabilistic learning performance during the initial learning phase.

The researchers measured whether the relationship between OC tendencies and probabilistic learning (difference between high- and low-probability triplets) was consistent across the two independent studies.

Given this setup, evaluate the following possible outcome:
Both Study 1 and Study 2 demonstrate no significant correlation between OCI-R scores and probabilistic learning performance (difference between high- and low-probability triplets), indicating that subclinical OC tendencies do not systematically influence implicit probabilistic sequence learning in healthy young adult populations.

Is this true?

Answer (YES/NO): NO